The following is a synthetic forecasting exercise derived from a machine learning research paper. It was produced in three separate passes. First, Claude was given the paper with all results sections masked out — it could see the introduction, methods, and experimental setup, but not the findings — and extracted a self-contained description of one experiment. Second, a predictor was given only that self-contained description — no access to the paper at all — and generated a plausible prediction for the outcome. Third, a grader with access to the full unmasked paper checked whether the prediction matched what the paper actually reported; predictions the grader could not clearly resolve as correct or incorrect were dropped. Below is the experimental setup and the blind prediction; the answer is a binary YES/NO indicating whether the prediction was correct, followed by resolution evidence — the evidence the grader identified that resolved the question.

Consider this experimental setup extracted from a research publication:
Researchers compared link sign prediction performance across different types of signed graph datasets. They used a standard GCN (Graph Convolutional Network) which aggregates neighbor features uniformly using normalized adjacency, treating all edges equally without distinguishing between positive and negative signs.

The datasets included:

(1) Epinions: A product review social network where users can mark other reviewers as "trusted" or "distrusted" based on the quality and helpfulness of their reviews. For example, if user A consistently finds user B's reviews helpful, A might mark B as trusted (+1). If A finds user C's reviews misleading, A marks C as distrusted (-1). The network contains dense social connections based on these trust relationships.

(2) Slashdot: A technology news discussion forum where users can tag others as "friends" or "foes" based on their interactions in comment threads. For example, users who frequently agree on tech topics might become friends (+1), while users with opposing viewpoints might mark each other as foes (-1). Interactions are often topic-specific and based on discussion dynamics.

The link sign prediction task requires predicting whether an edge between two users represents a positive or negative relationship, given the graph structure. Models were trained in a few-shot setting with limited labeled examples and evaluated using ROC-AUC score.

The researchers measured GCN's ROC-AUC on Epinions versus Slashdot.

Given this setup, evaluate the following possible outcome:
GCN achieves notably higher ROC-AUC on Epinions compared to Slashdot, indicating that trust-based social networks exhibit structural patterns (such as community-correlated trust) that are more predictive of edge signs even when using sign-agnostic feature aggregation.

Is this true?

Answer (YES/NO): YES